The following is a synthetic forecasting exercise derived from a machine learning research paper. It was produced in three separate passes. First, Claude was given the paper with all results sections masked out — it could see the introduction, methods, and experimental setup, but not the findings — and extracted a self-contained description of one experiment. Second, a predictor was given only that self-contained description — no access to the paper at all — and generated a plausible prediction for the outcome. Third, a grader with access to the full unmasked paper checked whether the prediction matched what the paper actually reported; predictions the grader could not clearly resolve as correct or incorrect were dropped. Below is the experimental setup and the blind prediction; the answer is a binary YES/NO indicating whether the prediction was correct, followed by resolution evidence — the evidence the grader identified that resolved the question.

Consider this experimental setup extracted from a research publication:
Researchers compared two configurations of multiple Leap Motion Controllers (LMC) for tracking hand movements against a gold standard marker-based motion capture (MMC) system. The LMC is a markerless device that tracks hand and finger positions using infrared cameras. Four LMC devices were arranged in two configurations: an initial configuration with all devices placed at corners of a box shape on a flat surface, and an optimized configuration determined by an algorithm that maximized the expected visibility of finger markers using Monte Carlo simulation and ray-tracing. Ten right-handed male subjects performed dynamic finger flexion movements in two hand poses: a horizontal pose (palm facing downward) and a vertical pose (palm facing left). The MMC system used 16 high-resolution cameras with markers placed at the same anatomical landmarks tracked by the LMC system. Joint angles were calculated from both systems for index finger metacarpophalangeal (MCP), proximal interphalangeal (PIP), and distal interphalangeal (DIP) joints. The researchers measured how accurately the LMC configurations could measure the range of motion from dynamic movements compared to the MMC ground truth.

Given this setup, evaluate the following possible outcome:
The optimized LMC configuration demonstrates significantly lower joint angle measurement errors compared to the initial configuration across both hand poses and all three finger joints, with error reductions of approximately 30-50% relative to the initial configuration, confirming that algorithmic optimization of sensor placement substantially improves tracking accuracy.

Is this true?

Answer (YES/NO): NO